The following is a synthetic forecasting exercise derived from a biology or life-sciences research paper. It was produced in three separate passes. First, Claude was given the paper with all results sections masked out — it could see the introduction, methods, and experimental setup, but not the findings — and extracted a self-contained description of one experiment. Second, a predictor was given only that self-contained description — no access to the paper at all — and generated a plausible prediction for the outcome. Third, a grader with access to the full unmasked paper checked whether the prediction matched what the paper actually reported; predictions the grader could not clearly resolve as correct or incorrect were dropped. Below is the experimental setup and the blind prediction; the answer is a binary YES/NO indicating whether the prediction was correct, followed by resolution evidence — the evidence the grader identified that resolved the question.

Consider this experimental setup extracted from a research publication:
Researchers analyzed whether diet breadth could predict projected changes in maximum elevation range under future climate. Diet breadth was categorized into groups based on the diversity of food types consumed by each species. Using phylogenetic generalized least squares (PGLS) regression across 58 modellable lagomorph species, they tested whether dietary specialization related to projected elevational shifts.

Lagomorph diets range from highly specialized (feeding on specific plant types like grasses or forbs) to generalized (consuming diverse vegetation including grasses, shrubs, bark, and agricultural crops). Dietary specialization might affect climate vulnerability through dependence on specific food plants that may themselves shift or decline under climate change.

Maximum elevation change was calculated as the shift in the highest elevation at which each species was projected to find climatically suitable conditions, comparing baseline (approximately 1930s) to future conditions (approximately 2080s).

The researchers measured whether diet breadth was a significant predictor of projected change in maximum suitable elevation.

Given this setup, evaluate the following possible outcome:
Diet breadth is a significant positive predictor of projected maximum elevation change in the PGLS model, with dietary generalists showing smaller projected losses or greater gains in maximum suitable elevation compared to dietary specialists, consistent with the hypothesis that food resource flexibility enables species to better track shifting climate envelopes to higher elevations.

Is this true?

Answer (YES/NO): NO